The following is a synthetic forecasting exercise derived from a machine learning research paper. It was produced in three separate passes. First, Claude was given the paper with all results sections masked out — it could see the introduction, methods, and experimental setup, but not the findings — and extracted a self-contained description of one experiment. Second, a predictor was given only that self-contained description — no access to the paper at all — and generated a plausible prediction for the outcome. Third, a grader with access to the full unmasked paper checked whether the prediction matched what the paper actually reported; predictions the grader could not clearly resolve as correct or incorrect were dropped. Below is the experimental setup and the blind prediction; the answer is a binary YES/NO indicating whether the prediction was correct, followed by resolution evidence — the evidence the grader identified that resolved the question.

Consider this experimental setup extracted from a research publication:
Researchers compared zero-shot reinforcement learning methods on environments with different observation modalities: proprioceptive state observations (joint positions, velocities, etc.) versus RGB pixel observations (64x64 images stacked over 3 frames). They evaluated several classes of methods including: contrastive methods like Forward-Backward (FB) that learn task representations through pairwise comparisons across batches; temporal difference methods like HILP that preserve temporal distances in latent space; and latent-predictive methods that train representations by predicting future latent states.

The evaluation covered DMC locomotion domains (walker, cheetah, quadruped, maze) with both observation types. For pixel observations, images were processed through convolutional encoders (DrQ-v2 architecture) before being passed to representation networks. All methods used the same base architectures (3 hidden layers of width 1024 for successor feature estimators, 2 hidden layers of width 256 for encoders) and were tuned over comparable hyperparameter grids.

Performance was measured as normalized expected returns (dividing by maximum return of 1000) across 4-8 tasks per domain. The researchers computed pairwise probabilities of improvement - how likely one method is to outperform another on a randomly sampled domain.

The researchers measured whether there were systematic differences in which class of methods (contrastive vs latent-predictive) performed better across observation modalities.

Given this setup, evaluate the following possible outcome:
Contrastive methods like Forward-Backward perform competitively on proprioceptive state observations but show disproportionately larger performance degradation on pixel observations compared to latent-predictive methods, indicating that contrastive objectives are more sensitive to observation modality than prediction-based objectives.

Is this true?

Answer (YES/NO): YES